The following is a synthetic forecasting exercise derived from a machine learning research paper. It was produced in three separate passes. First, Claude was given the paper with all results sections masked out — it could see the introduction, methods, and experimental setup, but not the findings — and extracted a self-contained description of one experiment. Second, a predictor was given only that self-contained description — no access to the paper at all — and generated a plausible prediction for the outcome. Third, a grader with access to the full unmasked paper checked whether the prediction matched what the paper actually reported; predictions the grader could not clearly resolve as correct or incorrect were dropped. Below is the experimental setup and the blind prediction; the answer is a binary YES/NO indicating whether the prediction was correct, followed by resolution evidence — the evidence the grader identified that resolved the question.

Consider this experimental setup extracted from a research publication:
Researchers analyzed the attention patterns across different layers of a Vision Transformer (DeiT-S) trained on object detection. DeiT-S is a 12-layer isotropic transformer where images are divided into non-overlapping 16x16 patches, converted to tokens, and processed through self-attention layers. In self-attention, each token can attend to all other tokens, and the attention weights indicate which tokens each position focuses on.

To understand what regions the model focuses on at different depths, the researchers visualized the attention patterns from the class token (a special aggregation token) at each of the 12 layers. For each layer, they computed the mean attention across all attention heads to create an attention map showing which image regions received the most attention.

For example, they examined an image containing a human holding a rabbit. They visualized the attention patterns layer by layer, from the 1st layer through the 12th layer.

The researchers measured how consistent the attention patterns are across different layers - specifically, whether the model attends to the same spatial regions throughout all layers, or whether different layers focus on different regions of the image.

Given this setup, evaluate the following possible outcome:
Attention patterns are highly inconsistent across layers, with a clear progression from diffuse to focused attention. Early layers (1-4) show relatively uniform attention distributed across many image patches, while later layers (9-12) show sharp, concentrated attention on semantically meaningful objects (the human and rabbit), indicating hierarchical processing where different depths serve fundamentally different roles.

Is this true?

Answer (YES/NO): NO